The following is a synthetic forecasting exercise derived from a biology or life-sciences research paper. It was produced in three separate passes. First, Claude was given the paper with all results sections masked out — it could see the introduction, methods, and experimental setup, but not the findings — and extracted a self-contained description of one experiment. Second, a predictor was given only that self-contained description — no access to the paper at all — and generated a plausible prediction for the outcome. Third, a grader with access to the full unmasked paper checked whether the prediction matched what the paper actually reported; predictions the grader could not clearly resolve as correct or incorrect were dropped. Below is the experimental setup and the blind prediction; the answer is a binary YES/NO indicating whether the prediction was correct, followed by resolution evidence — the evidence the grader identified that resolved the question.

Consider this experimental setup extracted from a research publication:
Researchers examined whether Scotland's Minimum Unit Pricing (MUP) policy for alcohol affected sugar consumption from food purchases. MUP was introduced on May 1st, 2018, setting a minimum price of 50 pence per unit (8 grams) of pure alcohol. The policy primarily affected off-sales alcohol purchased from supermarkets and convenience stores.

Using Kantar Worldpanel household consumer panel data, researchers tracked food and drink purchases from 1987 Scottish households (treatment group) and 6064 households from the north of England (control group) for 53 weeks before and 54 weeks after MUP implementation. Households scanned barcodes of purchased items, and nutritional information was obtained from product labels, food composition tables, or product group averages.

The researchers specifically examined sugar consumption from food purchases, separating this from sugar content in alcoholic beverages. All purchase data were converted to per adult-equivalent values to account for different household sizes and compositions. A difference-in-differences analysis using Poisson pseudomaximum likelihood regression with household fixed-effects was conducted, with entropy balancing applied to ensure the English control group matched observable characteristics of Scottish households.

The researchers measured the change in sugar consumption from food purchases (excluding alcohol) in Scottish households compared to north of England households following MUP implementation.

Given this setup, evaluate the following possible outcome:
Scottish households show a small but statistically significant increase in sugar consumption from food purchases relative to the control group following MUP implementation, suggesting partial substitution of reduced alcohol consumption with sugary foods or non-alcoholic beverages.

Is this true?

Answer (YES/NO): NO